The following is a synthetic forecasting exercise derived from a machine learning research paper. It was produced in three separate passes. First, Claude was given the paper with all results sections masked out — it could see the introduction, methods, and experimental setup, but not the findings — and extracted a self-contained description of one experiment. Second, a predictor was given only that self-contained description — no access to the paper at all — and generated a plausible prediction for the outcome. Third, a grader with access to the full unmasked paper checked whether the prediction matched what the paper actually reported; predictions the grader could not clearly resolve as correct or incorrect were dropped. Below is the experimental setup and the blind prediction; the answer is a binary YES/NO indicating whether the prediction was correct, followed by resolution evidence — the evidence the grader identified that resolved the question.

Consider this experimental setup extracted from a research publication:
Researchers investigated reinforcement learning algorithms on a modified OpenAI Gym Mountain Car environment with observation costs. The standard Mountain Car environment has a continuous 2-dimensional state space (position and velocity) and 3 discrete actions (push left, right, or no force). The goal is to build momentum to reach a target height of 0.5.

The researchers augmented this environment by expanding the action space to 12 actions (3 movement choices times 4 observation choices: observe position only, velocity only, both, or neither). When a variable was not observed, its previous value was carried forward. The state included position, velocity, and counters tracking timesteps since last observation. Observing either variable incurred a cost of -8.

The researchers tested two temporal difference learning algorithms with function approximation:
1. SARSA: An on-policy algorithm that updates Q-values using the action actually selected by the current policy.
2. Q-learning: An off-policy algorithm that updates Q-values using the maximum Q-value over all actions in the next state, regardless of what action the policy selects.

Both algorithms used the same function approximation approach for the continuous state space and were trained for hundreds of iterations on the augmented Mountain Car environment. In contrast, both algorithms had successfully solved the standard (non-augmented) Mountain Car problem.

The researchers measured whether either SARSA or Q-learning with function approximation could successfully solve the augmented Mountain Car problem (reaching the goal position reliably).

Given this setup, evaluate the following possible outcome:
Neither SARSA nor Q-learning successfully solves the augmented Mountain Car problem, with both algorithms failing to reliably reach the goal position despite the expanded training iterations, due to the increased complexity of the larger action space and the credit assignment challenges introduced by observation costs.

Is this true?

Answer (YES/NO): YES